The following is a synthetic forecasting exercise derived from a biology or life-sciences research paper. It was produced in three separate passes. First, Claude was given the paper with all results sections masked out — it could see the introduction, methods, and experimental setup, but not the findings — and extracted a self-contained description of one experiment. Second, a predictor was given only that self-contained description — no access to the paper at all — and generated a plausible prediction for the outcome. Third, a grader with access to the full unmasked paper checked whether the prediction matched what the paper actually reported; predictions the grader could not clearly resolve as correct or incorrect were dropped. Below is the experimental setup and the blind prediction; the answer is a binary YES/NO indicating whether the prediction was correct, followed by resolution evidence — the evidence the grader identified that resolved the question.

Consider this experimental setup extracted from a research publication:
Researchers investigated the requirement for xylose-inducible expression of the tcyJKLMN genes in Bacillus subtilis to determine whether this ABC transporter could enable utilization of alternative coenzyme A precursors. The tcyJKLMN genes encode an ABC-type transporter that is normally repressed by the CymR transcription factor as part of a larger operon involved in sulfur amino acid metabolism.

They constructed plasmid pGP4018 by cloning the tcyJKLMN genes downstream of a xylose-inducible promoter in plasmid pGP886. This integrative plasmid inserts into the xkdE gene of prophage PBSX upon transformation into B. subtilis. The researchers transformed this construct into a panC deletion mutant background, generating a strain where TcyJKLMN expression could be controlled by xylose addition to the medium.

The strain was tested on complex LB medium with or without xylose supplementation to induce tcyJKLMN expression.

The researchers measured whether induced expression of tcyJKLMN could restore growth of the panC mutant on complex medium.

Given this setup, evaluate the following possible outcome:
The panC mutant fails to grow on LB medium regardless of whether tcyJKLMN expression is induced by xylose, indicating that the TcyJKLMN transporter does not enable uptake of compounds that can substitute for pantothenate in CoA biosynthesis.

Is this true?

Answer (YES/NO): NO